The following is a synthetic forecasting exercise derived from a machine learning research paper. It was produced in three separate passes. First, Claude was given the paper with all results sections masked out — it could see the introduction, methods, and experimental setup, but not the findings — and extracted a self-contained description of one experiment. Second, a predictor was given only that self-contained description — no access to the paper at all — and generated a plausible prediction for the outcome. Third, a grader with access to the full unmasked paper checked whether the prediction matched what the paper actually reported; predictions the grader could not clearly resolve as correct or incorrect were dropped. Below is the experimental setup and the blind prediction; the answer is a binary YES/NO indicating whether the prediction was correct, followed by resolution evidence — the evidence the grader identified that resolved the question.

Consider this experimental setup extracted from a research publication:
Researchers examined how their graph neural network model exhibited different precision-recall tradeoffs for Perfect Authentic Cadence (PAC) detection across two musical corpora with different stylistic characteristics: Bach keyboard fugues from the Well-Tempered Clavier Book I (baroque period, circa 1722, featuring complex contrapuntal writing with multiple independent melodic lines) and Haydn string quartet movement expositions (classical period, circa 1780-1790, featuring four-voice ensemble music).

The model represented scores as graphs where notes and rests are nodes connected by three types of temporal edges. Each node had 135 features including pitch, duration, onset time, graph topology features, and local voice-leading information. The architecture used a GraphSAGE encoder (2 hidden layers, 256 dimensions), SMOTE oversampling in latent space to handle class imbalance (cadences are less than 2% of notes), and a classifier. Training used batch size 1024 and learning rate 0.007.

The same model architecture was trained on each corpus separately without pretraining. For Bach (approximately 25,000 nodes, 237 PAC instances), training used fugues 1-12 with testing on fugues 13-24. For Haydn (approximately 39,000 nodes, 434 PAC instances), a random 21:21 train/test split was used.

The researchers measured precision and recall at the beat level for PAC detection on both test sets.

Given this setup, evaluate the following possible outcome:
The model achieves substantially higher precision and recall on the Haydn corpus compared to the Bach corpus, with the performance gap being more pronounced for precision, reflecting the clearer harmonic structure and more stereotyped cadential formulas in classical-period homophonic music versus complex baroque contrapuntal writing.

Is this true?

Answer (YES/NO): NO